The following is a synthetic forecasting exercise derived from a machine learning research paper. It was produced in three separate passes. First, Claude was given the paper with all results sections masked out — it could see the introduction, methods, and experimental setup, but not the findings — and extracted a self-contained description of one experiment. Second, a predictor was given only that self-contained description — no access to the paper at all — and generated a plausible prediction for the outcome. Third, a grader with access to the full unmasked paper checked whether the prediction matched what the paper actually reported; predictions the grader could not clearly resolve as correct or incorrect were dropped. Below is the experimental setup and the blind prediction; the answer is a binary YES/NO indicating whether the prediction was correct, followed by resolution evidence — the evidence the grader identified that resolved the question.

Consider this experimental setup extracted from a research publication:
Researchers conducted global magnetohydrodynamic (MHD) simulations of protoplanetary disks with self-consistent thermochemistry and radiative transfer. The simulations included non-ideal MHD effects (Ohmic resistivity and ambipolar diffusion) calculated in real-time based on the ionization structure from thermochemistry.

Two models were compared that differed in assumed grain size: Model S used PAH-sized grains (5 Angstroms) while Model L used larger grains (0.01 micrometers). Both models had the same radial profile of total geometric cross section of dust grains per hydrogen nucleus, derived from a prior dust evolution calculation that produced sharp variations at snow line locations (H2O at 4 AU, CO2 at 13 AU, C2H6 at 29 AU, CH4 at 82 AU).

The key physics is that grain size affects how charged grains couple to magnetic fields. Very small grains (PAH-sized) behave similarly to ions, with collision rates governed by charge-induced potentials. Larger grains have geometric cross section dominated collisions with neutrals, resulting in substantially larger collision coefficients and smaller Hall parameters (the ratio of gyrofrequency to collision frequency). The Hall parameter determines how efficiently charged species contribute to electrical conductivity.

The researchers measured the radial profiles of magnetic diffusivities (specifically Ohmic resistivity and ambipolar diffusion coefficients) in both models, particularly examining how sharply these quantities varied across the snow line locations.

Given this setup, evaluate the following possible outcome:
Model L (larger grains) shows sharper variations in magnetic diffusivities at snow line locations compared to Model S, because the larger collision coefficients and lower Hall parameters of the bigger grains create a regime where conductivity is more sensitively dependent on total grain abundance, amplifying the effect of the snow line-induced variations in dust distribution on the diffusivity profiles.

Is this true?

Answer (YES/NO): YES